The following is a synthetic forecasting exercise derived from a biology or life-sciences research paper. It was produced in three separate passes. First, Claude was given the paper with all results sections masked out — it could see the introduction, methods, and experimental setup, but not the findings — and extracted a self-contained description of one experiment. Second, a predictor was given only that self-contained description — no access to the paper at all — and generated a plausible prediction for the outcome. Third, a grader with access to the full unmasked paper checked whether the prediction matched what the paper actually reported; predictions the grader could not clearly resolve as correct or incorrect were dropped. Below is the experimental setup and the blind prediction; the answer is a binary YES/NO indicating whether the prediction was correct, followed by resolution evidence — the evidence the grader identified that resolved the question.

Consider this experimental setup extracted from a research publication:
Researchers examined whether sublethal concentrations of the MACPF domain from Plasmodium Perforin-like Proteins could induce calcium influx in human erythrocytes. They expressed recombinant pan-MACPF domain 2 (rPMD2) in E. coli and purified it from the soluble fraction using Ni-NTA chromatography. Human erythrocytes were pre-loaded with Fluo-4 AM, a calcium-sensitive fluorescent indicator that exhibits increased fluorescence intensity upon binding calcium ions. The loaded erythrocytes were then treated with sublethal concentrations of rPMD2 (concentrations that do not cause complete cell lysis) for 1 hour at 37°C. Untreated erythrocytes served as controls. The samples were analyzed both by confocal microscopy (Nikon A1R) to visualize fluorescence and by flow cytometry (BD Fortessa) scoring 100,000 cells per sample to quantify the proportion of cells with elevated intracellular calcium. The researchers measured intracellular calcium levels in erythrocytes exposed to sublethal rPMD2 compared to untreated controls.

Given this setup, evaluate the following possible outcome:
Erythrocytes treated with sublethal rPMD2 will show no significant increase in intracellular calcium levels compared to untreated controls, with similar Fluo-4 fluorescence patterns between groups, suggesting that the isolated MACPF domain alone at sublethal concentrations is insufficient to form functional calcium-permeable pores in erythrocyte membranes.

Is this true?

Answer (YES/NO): NO